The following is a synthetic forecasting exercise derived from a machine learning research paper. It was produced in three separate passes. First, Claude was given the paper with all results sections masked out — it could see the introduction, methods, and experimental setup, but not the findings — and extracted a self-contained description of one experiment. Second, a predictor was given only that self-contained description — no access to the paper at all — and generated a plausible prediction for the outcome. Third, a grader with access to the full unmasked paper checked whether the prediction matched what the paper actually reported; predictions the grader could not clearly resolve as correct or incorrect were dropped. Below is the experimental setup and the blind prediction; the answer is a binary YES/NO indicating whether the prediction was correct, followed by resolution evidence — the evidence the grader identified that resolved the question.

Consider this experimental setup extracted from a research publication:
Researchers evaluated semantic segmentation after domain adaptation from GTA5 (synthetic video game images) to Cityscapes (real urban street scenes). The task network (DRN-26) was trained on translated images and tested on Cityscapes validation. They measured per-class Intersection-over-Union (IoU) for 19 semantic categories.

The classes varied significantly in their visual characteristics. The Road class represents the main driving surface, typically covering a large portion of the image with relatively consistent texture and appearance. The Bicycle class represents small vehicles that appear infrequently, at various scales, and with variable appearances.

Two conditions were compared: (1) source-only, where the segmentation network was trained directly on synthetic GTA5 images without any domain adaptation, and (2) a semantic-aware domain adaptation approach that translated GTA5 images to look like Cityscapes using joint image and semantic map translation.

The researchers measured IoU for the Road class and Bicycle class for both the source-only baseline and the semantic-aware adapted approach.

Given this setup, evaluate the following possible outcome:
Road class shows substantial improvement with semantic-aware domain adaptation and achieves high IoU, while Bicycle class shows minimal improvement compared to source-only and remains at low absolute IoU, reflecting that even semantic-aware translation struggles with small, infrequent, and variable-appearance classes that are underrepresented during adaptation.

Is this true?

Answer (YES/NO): YES